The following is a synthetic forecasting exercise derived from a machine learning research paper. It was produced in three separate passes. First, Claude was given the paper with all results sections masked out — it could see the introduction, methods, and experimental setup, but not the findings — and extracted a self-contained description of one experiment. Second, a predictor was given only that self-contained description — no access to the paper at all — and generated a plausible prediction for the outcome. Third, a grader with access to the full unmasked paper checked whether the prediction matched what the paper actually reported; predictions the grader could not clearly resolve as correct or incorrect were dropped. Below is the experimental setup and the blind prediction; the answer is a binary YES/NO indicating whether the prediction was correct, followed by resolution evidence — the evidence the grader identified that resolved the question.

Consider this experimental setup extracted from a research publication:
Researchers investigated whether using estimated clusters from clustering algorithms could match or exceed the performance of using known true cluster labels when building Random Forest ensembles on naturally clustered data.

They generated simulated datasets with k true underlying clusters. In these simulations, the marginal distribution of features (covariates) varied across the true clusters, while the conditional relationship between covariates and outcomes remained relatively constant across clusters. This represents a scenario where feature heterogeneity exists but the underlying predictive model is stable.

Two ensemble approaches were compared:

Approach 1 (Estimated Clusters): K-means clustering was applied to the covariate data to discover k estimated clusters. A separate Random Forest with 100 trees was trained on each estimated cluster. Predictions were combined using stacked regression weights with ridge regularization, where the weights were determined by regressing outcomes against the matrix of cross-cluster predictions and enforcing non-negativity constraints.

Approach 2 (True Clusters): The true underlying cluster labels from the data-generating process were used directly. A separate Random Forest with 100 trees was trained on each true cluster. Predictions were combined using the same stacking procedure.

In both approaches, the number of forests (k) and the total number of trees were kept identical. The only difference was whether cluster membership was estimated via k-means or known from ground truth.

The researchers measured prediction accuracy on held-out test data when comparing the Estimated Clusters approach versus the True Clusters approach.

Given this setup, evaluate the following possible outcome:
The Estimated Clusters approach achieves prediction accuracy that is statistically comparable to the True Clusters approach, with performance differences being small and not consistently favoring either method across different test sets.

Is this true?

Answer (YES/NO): NO